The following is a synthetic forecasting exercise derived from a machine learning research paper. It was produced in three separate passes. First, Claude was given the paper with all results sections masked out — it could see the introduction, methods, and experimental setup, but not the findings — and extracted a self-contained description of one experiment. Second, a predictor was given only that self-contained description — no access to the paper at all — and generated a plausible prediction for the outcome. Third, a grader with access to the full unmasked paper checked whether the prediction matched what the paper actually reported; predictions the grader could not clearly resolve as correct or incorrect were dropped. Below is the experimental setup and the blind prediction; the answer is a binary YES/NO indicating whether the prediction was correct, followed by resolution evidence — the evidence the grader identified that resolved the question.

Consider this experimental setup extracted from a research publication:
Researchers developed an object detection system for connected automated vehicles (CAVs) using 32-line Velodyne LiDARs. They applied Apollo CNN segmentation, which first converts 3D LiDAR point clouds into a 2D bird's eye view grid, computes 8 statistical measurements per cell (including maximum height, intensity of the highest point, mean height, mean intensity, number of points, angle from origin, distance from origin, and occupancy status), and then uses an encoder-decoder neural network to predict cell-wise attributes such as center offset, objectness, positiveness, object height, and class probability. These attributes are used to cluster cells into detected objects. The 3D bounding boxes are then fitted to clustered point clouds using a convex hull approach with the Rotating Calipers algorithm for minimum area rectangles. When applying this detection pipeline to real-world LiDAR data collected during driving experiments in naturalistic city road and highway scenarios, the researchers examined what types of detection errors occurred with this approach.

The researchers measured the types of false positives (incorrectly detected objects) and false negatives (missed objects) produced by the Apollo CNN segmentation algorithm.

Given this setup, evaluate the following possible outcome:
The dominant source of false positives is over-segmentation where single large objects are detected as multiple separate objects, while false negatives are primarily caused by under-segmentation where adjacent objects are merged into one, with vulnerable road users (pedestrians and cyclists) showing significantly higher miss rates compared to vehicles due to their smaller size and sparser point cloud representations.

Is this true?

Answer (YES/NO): NO